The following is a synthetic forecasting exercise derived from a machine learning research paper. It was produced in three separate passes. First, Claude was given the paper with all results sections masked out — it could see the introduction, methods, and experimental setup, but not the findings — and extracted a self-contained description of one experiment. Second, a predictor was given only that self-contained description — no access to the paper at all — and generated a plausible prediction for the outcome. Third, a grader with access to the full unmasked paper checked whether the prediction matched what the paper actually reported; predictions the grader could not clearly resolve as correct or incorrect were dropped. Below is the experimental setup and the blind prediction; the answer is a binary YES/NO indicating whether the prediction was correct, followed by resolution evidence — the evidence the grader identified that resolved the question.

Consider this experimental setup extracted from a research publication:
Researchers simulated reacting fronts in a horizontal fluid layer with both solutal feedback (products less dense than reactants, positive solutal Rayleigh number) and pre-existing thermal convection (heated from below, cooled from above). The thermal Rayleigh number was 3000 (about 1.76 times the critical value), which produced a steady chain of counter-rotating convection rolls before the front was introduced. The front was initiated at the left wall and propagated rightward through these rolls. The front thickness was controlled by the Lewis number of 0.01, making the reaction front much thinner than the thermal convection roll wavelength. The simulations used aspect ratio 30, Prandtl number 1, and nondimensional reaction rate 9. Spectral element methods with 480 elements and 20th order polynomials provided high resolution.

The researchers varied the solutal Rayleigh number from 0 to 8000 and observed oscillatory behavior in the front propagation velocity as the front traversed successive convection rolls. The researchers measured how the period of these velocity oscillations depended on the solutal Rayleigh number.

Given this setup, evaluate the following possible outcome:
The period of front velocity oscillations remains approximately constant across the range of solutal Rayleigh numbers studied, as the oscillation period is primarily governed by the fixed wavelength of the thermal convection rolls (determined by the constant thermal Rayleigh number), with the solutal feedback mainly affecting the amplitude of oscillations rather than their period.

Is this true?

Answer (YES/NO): NO